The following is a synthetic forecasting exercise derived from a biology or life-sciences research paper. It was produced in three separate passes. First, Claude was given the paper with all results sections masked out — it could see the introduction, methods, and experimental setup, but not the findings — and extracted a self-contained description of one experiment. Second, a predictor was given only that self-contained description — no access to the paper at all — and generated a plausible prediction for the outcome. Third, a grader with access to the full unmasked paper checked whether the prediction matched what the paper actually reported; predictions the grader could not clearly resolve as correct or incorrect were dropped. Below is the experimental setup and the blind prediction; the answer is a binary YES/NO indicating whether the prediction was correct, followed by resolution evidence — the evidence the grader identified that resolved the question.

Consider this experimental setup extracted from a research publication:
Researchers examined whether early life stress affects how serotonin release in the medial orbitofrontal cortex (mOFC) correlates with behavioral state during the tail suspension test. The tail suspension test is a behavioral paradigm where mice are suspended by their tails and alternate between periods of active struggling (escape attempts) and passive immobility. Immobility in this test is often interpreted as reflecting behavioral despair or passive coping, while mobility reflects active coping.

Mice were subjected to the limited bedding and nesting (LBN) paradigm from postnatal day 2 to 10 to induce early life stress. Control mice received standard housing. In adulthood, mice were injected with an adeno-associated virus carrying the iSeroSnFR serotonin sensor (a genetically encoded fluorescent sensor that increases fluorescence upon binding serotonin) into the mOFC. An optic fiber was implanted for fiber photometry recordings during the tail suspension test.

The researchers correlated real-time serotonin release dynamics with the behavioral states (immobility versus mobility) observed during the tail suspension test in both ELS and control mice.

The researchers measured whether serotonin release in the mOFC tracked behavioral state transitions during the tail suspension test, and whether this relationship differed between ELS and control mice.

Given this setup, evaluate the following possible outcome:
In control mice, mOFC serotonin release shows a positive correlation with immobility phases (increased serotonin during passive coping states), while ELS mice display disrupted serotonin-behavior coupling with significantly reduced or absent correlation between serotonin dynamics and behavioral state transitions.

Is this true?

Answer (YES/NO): NO